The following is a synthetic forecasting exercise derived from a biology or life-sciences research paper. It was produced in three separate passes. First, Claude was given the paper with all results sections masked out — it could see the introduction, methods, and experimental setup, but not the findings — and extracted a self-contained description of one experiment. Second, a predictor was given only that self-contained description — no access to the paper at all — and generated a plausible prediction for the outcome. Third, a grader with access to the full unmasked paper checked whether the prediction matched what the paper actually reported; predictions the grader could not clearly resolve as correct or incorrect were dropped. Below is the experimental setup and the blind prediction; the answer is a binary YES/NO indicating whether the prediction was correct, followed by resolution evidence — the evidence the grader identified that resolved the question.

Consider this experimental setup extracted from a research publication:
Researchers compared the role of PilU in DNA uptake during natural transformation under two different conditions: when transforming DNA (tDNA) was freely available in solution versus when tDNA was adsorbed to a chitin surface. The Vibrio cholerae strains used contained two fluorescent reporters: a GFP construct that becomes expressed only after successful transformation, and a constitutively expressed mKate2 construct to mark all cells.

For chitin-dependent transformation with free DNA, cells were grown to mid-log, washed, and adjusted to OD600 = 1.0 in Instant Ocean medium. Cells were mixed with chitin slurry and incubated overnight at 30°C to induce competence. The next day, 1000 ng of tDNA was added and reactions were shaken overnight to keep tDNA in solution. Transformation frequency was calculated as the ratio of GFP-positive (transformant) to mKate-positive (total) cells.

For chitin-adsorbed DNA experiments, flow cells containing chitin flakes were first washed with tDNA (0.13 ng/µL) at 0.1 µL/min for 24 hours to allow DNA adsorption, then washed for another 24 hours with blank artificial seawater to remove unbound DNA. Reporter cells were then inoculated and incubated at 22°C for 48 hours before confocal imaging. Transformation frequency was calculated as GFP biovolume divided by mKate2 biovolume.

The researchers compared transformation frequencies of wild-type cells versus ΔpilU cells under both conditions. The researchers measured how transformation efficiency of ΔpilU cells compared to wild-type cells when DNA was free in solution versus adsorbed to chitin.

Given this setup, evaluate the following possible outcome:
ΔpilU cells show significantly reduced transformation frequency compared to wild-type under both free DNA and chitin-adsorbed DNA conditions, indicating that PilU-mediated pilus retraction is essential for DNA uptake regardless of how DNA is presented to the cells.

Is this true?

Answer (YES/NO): NO